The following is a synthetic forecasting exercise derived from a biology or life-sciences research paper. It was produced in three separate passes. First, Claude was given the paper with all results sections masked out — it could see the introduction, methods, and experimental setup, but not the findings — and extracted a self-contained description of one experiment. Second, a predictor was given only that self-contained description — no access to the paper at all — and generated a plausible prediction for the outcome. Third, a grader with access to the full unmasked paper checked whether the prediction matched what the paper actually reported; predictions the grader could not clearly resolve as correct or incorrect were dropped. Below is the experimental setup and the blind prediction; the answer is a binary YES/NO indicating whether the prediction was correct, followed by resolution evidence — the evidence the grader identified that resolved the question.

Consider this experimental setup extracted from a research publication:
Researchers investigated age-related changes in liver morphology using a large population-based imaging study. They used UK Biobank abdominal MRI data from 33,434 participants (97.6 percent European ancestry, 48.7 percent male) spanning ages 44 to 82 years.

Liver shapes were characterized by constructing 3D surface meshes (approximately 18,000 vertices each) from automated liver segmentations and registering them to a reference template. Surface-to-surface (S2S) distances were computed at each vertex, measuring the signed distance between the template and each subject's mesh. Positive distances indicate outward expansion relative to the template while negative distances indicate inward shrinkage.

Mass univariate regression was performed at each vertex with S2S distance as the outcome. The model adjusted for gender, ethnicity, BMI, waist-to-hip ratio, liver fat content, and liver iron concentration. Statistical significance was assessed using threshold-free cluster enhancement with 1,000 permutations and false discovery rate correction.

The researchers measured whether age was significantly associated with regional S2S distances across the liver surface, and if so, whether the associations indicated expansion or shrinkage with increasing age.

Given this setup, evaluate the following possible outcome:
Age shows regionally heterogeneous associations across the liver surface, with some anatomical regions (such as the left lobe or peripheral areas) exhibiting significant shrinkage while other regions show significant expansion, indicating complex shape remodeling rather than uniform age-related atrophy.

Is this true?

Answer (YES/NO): NO